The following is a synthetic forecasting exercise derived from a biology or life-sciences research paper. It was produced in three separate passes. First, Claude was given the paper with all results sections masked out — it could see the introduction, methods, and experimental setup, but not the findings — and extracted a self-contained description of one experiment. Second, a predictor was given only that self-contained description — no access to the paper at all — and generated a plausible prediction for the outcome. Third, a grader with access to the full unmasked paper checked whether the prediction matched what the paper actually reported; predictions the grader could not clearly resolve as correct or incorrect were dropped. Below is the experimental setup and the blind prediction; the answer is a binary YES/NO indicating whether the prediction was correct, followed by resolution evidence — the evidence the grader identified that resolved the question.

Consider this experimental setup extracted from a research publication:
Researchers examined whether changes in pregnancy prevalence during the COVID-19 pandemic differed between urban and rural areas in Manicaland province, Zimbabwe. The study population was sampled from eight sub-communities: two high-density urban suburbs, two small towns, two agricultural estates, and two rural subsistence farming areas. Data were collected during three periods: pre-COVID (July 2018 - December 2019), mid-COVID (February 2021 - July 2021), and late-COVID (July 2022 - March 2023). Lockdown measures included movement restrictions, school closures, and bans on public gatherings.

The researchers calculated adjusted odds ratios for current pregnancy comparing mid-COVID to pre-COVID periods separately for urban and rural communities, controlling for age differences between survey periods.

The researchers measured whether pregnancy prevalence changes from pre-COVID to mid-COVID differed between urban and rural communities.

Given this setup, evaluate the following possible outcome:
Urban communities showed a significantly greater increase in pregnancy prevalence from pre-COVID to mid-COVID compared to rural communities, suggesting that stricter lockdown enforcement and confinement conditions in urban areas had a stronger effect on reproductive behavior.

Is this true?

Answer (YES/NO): NO